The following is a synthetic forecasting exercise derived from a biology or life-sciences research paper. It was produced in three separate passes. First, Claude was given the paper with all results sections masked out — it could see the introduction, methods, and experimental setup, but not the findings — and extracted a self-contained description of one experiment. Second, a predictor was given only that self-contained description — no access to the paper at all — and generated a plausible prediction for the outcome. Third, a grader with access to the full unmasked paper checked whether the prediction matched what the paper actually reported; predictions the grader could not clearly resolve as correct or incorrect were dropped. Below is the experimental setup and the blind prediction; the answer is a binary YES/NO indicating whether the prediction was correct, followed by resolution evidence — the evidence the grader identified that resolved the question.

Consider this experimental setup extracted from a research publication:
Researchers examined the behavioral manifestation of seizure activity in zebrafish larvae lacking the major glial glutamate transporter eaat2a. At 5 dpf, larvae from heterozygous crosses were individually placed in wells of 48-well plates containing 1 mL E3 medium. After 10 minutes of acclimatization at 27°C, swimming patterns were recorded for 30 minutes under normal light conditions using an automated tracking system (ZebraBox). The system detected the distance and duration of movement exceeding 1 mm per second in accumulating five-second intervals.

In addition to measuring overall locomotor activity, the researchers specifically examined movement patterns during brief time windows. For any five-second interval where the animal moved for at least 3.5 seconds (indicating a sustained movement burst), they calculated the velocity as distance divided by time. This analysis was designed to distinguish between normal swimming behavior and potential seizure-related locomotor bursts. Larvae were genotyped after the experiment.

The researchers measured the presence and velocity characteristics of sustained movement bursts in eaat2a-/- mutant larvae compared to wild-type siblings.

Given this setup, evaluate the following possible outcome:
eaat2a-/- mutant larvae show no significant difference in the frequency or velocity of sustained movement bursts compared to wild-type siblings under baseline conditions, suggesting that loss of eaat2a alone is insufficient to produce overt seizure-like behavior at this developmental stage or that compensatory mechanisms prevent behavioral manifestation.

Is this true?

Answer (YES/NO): NO